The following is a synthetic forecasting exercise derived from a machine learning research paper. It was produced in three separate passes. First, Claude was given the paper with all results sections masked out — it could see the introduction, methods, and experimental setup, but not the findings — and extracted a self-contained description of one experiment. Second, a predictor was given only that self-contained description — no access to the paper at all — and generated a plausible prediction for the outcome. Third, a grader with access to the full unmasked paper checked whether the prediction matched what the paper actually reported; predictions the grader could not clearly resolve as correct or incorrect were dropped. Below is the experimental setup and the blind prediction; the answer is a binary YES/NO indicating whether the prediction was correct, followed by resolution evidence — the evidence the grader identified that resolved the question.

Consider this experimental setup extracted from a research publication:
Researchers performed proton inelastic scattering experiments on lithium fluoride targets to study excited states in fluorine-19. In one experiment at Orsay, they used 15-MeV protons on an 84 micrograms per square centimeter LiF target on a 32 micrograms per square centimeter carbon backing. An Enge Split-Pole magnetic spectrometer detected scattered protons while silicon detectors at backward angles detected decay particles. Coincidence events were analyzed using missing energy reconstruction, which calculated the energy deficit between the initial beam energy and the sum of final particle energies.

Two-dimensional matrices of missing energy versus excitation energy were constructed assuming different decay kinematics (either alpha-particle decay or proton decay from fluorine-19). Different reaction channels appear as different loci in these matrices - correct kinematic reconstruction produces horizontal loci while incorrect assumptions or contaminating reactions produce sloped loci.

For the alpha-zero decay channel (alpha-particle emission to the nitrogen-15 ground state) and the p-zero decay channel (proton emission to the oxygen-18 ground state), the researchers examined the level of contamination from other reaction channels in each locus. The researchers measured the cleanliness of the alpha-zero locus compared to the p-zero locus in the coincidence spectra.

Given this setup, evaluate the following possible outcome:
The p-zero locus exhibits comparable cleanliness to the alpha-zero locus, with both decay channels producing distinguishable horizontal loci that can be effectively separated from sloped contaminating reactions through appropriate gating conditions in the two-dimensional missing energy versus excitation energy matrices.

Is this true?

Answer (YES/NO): NO